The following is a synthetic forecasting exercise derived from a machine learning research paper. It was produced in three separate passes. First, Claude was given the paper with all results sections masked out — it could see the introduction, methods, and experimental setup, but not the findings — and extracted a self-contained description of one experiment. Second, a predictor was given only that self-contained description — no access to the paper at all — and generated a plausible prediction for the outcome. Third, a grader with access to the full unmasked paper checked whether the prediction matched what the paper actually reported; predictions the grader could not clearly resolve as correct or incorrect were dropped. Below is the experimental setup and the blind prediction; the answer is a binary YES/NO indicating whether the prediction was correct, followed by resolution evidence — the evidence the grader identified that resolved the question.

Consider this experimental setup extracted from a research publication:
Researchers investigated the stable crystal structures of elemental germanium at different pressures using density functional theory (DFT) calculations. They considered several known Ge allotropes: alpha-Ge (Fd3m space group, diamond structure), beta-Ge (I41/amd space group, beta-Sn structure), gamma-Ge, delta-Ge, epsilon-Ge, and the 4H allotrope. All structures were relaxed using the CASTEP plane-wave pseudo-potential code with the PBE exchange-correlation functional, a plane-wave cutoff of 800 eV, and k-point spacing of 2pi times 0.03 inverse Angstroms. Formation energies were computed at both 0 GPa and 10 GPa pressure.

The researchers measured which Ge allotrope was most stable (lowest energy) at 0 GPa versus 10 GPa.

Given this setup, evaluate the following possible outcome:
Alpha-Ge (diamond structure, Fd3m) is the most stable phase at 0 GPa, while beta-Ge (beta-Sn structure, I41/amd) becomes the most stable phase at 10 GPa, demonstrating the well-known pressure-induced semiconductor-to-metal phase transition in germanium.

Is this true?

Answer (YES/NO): YES